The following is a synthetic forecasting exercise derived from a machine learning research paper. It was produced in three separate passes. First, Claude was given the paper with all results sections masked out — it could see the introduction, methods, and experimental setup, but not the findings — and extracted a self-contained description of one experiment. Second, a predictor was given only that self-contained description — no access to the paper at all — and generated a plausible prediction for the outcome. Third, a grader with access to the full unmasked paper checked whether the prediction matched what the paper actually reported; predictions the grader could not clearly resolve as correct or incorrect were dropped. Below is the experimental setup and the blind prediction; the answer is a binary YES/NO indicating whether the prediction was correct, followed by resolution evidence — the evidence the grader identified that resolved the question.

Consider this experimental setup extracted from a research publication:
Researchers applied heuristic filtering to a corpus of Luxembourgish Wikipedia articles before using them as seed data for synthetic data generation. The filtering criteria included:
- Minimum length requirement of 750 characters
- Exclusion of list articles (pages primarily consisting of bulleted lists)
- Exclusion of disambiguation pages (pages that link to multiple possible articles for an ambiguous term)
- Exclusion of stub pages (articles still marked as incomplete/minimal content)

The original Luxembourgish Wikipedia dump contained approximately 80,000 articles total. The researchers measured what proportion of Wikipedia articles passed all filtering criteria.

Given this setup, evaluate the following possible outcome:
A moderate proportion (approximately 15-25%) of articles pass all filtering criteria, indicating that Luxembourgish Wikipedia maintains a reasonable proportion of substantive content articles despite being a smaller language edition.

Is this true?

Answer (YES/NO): YES